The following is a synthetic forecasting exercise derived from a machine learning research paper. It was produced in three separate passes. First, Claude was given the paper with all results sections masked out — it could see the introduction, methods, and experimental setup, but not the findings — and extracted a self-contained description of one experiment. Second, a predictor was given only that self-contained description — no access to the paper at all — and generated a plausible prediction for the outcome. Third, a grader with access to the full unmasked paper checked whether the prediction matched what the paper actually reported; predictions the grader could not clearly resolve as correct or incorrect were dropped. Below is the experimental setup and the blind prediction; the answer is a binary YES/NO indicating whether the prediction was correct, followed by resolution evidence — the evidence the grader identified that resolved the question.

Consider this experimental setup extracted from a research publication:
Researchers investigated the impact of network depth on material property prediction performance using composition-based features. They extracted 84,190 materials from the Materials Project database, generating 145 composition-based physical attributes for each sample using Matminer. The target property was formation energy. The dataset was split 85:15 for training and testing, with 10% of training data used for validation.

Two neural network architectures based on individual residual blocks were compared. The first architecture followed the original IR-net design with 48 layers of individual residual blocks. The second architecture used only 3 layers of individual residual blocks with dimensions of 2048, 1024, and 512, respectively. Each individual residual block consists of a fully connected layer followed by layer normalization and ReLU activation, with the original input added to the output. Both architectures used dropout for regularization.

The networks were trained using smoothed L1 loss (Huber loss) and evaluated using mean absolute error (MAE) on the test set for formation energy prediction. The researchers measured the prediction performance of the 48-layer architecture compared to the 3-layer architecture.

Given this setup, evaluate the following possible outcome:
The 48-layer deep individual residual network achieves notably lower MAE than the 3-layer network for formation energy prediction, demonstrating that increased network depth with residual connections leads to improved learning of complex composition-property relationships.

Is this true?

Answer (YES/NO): NO